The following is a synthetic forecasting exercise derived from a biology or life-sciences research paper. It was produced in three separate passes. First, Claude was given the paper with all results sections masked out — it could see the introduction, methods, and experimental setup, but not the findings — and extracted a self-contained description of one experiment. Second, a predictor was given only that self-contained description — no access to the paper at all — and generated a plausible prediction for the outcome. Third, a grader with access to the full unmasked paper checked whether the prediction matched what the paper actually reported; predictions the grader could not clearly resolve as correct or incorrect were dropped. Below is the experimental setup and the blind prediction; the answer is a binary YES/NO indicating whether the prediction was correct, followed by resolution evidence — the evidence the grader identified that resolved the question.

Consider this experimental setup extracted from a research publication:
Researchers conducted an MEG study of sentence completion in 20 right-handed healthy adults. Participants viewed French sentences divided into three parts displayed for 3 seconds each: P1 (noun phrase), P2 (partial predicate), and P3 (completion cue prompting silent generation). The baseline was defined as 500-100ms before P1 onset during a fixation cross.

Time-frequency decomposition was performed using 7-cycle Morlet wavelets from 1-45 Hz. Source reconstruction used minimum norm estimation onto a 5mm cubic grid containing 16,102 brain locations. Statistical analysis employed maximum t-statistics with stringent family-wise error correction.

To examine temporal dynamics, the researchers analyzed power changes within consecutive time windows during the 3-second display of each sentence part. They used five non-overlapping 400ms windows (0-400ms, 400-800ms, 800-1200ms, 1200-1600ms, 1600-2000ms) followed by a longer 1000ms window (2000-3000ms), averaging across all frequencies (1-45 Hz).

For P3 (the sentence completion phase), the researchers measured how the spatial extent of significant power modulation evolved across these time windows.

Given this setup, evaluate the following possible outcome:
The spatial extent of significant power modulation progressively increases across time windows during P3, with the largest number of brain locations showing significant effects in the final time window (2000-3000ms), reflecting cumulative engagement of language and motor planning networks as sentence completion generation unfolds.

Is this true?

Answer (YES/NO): NO